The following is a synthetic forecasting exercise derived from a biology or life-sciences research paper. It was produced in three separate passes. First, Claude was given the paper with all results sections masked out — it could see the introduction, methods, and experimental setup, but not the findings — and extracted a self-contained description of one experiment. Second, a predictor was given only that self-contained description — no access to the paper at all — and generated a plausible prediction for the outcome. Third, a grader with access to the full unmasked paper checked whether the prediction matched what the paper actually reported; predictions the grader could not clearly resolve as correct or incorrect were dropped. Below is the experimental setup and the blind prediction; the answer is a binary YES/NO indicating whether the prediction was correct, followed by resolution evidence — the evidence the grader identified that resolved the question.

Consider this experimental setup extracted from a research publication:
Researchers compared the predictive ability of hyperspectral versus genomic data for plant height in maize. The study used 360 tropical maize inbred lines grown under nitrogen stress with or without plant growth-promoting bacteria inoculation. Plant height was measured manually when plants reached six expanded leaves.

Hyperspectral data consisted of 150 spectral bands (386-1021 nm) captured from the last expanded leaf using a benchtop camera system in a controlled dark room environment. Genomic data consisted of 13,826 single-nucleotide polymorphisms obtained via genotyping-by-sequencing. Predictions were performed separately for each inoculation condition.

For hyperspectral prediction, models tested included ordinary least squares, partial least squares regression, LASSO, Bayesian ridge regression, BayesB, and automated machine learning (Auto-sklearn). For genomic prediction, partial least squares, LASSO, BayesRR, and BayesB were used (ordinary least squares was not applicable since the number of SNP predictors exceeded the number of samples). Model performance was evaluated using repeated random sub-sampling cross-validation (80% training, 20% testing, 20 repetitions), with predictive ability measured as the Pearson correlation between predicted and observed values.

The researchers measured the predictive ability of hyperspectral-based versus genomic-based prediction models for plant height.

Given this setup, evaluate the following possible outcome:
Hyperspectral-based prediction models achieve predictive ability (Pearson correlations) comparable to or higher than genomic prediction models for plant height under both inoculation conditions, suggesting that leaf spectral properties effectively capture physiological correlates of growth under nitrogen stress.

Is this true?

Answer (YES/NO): NO